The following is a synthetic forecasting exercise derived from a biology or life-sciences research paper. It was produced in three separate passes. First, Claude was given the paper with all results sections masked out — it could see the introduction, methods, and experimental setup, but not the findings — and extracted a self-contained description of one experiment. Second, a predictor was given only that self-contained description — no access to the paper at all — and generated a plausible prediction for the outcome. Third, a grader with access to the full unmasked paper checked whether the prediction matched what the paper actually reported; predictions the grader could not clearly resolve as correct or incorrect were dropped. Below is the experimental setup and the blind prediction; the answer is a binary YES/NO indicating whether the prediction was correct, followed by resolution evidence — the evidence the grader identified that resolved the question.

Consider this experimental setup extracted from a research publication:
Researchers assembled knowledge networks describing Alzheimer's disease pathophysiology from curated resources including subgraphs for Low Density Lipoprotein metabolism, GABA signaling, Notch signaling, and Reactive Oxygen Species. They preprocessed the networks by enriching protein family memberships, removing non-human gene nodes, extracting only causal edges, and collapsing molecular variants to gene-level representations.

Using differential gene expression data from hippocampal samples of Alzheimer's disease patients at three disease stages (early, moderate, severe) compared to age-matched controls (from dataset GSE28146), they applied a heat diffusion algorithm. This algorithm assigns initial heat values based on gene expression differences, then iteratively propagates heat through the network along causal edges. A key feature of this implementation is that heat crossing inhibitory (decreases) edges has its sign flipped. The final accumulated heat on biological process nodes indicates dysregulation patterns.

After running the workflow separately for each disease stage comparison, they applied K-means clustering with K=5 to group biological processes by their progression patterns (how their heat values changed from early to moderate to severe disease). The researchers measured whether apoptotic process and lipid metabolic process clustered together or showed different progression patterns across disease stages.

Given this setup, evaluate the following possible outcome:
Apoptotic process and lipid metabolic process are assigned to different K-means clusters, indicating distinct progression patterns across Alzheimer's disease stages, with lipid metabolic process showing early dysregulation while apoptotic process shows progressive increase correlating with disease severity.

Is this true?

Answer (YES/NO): NO